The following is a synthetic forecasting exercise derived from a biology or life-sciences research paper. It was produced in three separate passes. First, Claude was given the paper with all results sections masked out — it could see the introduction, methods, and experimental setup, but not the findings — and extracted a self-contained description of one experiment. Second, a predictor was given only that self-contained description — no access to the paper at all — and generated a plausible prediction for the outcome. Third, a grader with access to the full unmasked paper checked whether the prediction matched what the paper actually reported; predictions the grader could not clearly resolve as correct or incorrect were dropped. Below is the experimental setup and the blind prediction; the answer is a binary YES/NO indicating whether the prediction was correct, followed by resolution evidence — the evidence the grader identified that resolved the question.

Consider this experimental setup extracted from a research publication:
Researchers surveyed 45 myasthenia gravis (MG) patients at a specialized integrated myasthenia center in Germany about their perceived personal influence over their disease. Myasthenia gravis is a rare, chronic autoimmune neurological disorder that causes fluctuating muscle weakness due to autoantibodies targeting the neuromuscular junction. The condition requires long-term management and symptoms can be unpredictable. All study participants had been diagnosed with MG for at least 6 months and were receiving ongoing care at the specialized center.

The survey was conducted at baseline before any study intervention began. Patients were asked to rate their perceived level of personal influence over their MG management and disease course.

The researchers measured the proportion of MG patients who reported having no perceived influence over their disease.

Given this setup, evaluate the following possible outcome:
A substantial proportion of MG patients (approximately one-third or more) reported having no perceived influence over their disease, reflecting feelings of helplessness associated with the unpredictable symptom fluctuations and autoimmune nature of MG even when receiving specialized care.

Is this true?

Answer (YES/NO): YES